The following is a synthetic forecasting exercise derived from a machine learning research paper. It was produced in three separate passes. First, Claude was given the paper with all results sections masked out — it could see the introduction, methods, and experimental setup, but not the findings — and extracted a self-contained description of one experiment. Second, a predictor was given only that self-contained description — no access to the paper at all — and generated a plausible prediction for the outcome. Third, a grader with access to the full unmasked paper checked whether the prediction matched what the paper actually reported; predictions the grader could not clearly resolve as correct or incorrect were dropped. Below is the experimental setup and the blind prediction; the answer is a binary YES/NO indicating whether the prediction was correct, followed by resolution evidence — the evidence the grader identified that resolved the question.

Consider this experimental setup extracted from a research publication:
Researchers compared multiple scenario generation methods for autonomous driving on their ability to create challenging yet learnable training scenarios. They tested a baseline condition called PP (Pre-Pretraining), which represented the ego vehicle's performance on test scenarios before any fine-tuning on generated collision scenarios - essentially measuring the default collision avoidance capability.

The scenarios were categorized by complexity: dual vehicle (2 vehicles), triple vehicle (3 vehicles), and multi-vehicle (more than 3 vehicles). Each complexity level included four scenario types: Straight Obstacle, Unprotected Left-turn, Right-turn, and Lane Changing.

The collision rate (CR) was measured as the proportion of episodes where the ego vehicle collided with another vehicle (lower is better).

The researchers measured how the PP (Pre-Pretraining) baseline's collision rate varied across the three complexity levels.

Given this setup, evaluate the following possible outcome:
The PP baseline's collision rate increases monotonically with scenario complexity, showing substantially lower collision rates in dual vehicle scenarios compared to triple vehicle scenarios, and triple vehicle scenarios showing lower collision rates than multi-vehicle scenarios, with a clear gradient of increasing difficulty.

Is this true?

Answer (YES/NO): NO